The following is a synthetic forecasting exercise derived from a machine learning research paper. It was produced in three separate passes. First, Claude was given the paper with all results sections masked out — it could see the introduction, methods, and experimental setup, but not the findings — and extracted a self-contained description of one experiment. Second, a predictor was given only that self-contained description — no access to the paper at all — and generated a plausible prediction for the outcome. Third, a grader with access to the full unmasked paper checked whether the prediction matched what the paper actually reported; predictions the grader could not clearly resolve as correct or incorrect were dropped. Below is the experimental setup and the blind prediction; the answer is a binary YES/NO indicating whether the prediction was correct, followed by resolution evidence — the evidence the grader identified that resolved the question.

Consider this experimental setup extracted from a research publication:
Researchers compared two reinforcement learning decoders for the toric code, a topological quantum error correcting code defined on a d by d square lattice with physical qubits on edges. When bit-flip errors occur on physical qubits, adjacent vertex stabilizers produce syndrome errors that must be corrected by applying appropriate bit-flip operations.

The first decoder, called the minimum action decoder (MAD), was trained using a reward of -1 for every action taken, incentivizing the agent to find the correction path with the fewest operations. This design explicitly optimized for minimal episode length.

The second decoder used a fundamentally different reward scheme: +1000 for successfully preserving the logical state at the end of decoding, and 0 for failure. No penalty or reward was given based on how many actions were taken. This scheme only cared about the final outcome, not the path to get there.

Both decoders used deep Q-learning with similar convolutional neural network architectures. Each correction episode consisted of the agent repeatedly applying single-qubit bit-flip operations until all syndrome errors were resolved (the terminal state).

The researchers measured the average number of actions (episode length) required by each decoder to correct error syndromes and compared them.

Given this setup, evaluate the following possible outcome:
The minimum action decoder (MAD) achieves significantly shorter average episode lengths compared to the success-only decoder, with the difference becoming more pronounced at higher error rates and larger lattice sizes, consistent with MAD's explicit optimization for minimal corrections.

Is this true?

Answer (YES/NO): NO